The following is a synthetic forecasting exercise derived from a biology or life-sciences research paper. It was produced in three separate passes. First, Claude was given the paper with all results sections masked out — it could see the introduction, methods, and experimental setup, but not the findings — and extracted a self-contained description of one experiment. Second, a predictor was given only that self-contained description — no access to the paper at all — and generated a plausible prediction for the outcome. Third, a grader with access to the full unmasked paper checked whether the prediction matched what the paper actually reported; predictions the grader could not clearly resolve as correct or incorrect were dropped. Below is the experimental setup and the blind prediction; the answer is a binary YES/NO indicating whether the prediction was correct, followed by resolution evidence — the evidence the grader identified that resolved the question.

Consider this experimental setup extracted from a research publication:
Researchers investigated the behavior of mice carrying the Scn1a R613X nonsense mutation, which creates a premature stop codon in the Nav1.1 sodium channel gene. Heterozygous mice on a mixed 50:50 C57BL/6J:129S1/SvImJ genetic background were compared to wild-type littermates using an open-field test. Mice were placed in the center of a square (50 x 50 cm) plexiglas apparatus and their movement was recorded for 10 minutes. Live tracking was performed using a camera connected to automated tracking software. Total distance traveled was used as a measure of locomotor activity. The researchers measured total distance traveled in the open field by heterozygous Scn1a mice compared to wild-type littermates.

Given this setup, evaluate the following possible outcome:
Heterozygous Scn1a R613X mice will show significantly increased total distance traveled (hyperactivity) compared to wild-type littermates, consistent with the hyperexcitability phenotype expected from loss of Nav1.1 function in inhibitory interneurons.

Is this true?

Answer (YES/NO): YES